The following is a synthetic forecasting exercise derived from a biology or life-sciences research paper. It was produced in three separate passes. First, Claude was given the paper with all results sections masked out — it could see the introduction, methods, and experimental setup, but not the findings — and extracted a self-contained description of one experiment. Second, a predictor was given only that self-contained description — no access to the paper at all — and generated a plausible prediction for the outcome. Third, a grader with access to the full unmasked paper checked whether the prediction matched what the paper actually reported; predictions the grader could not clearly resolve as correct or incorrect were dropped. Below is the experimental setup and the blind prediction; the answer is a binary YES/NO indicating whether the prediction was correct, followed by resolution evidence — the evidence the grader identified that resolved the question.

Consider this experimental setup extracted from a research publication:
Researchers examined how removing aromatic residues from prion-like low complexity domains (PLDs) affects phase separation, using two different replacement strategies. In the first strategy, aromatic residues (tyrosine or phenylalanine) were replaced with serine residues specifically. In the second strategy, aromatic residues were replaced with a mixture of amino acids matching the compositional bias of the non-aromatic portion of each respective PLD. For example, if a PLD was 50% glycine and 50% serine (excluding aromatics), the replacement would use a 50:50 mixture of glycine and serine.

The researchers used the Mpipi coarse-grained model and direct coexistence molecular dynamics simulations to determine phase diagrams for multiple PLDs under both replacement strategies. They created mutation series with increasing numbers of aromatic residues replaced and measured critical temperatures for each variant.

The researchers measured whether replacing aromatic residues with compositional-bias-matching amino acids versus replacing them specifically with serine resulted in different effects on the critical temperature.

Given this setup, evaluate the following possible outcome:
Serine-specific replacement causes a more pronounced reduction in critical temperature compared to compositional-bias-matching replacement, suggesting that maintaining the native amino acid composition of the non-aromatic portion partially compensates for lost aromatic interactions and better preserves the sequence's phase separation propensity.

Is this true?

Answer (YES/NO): NO